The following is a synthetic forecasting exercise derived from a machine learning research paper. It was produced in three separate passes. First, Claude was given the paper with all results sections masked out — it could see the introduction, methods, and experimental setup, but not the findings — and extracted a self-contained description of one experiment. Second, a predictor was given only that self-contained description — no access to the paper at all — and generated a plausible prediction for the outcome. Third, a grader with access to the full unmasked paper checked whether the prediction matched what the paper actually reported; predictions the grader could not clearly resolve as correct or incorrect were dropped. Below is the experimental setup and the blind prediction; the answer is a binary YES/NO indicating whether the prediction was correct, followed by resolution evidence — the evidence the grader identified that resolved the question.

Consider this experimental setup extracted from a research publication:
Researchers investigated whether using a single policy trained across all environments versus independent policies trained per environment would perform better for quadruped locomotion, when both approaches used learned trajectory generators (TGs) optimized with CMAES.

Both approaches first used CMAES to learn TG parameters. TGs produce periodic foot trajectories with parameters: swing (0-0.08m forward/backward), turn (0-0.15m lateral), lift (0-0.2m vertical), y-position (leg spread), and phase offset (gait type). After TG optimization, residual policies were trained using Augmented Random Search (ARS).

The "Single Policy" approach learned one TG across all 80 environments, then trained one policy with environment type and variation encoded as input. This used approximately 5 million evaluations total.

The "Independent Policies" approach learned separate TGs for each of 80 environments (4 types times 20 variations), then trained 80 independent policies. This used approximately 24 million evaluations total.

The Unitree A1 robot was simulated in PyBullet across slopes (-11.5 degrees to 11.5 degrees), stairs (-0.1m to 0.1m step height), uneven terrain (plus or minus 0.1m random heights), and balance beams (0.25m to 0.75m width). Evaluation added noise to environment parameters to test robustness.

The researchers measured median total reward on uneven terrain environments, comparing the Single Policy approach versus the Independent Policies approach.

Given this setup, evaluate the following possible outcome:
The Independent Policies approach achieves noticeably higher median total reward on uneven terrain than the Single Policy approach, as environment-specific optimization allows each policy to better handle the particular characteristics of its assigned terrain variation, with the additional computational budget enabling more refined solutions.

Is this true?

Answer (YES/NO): NO